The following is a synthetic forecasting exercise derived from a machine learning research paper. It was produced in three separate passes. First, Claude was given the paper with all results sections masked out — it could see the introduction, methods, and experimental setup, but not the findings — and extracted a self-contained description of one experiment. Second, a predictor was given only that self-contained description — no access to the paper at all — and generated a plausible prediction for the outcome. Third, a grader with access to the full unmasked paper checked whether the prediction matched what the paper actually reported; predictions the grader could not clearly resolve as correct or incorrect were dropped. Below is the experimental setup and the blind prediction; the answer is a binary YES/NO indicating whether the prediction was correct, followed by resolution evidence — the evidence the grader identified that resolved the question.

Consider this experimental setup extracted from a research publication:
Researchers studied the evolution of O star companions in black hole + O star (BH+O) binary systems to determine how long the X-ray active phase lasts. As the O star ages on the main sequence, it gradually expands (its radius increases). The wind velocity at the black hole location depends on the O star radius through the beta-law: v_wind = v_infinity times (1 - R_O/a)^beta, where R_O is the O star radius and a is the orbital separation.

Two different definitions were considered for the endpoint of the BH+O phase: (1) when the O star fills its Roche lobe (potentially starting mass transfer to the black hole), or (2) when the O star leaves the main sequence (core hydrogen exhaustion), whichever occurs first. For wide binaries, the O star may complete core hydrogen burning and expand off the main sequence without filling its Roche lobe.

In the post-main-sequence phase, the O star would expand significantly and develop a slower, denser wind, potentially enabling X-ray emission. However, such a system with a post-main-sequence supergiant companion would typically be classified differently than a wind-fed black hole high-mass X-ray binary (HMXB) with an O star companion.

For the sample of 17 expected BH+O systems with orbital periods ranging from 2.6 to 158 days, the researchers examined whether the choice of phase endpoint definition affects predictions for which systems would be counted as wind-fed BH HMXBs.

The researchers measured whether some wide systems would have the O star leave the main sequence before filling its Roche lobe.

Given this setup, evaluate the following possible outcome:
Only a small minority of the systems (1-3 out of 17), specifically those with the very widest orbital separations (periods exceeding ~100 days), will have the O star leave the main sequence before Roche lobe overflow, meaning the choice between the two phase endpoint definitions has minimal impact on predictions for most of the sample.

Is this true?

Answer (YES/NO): NO